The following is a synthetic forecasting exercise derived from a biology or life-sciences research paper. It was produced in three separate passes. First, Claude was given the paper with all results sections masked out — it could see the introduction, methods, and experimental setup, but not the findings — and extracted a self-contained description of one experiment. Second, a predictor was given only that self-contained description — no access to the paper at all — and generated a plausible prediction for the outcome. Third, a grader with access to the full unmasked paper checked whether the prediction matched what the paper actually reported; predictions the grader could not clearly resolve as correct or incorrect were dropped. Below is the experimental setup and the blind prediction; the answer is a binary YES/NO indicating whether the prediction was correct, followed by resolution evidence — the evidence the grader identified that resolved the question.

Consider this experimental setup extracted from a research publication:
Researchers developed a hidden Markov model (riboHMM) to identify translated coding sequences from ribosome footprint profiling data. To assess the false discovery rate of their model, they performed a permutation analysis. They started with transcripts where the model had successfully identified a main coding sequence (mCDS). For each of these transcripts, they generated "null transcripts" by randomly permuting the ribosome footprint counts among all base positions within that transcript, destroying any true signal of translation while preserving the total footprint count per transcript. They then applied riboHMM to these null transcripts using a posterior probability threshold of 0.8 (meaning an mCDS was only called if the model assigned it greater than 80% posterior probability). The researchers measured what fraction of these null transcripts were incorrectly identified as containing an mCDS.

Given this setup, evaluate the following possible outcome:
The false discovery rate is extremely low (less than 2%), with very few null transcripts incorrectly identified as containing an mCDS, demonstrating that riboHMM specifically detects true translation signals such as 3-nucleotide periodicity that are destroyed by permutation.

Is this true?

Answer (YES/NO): NO